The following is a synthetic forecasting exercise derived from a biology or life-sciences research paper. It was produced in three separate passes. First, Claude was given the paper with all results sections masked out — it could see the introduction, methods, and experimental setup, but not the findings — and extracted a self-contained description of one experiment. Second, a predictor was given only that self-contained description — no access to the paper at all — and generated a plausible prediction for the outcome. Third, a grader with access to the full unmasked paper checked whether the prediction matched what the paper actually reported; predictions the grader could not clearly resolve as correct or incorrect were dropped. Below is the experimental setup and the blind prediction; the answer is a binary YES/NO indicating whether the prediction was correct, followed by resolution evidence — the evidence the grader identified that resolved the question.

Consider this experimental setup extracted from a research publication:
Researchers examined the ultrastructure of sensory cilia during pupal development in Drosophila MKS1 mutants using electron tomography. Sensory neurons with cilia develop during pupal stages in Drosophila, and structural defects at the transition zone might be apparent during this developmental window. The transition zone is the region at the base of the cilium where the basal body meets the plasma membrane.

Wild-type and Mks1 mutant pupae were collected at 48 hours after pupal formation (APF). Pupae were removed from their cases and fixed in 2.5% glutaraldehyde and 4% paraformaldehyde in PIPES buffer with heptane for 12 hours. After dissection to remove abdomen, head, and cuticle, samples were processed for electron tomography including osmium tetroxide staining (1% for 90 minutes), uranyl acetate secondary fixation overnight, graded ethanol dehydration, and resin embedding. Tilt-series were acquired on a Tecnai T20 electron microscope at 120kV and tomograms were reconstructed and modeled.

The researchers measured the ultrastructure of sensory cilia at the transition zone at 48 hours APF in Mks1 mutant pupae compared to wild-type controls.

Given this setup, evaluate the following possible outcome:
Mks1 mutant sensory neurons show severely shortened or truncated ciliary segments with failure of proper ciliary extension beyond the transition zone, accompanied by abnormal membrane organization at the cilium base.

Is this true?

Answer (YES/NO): YES